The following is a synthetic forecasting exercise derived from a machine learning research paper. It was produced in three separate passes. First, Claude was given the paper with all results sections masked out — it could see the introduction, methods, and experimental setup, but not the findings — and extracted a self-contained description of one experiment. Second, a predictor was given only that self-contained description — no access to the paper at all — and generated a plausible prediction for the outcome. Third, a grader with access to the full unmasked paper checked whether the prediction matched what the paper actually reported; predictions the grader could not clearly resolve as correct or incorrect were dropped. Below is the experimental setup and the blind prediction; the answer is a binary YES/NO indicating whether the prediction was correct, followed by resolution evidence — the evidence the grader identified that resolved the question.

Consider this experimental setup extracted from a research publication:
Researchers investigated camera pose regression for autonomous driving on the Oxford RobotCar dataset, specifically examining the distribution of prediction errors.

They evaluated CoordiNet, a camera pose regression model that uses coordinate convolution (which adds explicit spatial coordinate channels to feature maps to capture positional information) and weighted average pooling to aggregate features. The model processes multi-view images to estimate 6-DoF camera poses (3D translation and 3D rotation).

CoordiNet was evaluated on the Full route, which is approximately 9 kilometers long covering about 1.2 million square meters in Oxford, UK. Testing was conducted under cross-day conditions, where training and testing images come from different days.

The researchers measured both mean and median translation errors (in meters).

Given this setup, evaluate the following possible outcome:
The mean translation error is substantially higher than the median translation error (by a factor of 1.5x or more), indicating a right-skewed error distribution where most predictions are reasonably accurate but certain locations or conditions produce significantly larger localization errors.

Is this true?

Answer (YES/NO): YES